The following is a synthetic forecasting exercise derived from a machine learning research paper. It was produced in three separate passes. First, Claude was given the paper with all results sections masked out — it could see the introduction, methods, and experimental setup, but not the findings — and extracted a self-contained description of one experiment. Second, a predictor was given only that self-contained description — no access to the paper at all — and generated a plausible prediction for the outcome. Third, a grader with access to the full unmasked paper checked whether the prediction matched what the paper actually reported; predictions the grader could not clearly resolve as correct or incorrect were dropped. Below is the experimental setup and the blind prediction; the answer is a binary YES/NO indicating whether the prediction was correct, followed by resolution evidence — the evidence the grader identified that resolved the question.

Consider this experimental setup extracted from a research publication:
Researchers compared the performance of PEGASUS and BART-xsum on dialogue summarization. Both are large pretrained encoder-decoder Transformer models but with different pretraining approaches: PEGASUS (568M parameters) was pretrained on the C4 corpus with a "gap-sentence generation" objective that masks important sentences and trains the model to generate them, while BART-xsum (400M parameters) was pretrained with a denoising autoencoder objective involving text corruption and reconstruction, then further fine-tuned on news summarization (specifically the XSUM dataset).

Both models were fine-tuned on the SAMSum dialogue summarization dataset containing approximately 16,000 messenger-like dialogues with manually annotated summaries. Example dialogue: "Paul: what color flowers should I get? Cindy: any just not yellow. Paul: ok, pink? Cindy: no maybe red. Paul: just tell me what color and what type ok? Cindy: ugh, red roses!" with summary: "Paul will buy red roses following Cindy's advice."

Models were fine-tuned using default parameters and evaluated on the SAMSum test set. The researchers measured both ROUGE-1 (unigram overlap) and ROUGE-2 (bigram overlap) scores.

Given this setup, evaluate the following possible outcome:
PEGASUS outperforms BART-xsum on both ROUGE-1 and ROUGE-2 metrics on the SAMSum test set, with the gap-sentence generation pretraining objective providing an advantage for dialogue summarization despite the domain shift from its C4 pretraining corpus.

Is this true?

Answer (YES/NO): NO